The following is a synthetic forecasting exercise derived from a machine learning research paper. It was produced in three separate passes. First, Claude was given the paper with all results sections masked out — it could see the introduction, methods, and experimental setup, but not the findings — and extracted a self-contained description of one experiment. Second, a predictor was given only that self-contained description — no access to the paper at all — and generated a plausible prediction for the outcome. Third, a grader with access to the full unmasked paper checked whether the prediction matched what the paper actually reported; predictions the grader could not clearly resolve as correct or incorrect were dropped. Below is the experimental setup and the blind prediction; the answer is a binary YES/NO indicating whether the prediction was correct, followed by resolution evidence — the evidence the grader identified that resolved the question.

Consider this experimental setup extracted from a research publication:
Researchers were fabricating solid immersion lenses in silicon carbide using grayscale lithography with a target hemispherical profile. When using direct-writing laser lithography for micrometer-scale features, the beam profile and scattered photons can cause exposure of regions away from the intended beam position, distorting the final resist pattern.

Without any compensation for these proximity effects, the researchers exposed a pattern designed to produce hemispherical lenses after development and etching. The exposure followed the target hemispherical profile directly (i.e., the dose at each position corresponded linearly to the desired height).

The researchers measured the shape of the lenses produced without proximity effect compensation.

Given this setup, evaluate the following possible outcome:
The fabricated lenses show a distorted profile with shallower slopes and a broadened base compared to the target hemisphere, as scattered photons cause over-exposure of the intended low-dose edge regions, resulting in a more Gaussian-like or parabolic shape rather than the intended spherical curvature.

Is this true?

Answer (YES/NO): NO